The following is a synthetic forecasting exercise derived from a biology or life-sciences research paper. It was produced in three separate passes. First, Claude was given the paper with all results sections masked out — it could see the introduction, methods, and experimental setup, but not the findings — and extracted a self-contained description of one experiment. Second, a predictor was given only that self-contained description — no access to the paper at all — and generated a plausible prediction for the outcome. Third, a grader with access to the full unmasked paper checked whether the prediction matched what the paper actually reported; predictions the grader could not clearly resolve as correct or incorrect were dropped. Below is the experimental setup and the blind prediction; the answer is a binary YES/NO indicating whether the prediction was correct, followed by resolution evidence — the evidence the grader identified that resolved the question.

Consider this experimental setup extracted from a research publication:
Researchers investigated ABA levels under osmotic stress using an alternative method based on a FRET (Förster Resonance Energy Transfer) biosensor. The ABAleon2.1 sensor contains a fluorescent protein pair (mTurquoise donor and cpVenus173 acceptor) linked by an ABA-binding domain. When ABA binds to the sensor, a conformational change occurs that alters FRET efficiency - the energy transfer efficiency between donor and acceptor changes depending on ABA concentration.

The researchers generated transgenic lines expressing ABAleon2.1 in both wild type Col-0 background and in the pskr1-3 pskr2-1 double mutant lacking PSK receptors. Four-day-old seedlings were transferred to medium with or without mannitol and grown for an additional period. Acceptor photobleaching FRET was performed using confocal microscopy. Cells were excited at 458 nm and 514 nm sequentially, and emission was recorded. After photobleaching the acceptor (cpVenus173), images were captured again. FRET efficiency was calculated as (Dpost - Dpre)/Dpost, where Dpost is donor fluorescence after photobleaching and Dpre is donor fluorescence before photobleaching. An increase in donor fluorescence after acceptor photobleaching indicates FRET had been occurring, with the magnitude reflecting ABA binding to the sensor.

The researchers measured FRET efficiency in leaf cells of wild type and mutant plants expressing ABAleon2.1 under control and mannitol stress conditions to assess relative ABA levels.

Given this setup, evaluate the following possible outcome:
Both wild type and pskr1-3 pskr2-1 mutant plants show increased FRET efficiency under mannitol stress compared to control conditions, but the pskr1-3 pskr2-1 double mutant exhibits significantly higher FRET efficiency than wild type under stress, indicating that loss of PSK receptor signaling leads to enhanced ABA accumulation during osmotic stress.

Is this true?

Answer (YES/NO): NO